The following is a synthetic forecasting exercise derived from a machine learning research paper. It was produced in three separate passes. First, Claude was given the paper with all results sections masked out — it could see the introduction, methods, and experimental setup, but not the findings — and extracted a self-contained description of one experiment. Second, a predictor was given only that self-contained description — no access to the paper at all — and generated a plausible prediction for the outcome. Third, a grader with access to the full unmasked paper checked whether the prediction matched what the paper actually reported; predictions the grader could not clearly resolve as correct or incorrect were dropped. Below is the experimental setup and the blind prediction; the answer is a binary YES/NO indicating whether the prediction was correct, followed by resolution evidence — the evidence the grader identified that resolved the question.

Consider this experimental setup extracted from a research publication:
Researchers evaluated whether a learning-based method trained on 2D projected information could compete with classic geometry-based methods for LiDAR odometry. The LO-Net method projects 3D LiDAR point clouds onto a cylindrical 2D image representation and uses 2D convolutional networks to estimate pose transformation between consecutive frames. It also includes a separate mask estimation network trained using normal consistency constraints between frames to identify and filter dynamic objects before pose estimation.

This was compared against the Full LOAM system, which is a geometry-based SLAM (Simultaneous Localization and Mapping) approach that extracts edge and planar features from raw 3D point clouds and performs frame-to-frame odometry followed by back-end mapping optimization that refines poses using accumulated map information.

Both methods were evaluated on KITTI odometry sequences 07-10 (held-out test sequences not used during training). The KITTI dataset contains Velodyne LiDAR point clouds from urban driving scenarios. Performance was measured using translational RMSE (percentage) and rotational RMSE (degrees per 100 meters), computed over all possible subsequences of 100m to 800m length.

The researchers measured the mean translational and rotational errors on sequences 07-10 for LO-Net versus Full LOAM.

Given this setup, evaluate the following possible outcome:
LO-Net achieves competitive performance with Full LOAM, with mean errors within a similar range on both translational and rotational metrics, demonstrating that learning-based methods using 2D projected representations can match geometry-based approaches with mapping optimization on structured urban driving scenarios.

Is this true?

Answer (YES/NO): NO